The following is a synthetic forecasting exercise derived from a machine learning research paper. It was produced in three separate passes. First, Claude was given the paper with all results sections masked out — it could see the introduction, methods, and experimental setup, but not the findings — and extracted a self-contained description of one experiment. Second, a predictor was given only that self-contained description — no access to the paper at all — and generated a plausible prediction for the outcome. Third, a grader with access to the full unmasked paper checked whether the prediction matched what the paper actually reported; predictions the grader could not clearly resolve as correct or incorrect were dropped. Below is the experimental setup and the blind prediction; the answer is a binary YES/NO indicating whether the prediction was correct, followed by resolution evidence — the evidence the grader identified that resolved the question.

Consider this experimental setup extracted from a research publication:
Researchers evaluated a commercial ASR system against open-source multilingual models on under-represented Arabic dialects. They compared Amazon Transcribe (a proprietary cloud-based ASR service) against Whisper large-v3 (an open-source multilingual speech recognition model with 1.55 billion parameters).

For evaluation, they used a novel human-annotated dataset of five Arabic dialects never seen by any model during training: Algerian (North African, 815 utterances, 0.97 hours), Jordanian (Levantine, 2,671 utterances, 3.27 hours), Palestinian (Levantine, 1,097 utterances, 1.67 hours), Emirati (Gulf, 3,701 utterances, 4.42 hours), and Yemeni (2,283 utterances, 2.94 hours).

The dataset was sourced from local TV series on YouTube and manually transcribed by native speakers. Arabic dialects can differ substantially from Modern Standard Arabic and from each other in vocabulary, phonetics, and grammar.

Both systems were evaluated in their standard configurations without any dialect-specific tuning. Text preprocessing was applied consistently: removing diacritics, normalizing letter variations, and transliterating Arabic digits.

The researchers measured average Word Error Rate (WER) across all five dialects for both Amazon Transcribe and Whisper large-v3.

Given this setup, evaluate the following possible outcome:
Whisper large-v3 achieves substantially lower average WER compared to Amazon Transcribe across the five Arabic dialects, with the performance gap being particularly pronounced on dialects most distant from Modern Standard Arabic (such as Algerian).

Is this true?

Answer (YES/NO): NO